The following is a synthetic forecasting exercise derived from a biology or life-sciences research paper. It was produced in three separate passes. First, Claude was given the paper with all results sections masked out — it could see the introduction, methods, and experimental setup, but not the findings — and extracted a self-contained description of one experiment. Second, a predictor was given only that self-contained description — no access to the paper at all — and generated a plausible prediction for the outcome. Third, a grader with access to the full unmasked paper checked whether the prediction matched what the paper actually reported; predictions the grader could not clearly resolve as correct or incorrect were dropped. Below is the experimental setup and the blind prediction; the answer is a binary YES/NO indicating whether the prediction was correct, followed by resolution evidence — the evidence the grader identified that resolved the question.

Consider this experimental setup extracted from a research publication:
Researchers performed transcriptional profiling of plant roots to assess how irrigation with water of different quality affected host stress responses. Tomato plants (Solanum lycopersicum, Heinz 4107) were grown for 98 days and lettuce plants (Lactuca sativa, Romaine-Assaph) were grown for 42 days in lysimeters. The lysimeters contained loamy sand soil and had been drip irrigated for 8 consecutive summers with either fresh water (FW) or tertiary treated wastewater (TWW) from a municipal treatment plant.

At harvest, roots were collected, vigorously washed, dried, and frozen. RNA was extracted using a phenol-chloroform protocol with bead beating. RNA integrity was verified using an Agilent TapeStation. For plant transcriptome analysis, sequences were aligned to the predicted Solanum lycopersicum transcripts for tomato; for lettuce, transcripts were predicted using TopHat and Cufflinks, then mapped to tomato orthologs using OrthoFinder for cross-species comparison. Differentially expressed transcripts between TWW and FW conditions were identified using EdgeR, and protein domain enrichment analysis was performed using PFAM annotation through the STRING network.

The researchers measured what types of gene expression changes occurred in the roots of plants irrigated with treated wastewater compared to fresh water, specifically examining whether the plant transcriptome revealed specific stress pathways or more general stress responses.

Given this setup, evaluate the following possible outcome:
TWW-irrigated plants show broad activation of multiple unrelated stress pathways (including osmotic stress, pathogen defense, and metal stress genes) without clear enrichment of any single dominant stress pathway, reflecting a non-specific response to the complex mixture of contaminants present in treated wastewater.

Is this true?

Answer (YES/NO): NO